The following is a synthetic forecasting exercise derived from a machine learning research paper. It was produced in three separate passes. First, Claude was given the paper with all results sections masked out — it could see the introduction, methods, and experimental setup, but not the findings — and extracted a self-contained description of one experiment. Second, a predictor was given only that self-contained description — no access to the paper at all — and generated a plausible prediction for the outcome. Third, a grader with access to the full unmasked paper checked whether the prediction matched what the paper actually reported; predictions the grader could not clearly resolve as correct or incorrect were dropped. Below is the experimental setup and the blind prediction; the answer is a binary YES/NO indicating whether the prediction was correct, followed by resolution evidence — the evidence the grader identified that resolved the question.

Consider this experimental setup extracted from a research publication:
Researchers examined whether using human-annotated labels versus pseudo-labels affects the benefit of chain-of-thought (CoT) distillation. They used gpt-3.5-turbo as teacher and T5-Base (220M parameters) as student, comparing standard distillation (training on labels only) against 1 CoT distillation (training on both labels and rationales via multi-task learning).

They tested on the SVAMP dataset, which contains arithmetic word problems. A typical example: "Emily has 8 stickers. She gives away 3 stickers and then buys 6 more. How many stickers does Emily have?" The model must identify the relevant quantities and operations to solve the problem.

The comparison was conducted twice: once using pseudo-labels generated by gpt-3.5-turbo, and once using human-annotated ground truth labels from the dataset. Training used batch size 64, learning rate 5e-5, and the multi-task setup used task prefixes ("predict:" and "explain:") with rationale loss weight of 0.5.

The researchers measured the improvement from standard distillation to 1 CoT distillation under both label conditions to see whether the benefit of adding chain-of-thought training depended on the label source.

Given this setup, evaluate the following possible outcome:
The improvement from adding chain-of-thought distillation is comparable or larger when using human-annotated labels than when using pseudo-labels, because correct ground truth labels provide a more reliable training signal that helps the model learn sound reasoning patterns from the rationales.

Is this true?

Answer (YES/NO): YES